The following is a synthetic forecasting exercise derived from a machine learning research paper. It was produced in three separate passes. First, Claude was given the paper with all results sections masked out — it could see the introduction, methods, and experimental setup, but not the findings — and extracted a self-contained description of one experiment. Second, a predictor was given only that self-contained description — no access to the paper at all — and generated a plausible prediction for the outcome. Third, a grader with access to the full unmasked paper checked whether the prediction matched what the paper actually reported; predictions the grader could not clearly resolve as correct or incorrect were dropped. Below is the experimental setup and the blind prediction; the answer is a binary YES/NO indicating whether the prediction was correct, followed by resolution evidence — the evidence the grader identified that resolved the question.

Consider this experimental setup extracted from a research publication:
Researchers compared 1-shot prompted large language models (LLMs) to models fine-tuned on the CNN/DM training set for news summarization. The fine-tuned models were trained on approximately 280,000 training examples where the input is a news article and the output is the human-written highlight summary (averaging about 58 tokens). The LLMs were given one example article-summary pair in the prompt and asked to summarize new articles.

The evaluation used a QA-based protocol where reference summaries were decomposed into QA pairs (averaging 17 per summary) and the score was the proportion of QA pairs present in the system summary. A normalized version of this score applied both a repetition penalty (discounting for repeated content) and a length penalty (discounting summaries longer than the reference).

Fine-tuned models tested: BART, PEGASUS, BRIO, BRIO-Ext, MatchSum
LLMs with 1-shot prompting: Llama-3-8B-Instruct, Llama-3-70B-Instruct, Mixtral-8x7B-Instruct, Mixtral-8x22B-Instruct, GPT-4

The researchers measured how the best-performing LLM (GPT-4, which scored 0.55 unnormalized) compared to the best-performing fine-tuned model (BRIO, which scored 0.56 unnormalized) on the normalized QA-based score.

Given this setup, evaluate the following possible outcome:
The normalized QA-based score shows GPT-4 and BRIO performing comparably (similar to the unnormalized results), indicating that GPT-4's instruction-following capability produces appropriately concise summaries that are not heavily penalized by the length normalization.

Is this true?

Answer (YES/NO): NO